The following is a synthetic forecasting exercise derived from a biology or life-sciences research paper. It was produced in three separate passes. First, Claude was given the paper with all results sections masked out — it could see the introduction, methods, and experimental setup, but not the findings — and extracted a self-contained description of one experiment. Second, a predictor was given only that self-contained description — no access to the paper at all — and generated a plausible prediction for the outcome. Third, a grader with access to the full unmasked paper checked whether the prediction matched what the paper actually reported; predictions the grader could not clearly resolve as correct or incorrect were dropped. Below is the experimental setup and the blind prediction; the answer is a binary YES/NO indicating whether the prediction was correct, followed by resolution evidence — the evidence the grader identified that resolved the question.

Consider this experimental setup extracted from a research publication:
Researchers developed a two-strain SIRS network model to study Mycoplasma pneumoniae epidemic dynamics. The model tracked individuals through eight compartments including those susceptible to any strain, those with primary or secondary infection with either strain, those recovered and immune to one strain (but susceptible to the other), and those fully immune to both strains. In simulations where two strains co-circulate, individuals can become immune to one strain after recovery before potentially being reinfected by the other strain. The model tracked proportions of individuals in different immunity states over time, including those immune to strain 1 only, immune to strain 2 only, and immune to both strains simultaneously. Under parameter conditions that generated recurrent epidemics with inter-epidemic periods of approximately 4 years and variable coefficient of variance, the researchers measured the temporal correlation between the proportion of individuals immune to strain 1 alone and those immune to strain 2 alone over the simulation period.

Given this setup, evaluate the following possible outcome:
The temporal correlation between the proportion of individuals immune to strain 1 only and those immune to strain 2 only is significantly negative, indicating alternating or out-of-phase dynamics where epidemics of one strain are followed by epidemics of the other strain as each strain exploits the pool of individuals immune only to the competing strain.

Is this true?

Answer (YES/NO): YES